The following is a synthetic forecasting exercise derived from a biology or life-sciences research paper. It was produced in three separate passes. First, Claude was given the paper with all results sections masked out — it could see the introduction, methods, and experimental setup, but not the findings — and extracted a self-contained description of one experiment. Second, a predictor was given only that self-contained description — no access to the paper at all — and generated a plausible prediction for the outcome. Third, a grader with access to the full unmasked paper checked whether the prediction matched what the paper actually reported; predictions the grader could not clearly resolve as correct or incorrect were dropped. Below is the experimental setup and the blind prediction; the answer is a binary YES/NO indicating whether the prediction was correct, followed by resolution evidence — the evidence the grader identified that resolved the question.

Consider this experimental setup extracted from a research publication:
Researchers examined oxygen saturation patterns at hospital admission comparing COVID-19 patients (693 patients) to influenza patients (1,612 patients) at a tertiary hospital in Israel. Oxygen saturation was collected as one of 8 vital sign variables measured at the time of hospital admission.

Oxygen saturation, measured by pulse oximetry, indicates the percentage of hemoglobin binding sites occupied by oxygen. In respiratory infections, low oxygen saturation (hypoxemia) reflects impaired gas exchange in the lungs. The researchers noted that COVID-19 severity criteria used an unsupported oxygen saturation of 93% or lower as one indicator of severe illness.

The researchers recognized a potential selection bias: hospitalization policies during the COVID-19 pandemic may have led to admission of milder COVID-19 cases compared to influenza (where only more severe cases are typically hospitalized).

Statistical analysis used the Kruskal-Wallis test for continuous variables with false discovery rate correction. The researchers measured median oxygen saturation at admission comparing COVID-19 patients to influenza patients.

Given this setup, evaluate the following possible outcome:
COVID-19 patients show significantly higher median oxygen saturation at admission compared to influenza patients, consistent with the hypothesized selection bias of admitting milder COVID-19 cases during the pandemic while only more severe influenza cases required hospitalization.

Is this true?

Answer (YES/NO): NO